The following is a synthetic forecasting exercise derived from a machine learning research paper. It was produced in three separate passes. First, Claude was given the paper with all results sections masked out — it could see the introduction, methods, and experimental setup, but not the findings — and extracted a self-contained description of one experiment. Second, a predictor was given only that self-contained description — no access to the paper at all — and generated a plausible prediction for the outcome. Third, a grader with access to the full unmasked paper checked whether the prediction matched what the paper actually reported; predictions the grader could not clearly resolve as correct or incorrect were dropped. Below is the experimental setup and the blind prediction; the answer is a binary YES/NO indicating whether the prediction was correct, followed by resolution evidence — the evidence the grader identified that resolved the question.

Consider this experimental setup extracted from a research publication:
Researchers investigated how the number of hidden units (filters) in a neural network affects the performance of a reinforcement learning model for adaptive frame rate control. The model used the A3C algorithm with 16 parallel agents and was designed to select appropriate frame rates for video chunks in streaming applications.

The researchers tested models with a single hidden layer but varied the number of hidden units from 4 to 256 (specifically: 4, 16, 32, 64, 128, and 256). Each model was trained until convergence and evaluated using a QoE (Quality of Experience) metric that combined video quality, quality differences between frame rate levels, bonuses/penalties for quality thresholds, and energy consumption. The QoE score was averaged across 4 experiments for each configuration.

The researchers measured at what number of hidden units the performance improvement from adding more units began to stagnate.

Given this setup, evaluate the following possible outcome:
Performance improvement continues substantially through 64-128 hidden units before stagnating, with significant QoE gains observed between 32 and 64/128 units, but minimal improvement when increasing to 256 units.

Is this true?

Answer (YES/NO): YES